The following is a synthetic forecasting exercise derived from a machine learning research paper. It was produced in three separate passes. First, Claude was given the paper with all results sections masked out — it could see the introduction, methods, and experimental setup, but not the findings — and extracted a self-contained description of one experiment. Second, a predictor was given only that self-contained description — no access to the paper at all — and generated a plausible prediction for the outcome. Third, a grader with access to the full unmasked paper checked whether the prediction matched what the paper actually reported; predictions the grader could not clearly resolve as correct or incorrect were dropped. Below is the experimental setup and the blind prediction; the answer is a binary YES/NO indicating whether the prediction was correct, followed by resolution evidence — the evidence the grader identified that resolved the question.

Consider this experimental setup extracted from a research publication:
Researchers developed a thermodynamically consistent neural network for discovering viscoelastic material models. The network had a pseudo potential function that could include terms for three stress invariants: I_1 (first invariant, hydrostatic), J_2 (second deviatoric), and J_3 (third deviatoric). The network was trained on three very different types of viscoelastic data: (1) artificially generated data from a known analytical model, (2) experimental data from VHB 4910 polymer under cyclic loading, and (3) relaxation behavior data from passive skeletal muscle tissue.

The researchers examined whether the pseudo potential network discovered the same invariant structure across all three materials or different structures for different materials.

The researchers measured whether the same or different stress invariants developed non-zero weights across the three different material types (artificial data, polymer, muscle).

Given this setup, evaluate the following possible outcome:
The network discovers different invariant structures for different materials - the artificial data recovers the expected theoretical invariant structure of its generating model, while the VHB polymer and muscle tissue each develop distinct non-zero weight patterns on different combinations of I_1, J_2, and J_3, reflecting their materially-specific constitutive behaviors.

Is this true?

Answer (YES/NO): NO